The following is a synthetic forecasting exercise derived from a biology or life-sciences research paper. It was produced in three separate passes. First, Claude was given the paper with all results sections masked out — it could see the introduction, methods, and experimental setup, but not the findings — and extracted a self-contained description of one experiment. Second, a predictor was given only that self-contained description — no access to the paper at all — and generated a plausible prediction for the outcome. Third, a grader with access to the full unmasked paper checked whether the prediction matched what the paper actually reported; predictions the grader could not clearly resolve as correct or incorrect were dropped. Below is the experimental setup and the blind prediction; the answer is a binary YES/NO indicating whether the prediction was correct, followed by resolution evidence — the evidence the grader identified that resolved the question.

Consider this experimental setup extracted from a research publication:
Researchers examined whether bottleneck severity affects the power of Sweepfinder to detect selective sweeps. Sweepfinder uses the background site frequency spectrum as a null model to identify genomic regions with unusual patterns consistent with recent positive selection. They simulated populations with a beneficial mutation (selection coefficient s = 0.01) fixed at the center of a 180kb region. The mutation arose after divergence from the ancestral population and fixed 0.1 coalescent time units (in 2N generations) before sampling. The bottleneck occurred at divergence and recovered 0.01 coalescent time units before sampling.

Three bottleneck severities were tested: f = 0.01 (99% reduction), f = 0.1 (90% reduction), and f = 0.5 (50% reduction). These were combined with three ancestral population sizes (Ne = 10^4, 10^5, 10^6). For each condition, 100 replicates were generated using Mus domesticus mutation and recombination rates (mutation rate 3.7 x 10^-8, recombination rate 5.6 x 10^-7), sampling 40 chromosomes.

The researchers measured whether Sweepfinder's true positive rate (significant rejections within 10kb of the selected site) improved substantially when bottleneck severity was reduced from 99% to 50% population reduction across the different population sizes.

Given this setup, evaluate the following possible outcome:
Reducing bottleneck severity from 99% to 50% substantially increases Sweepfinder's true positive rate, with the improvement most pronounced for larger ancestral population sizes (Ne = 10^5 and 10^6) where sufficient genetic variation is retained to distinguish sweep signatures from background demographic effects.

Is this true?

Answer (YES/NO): NO